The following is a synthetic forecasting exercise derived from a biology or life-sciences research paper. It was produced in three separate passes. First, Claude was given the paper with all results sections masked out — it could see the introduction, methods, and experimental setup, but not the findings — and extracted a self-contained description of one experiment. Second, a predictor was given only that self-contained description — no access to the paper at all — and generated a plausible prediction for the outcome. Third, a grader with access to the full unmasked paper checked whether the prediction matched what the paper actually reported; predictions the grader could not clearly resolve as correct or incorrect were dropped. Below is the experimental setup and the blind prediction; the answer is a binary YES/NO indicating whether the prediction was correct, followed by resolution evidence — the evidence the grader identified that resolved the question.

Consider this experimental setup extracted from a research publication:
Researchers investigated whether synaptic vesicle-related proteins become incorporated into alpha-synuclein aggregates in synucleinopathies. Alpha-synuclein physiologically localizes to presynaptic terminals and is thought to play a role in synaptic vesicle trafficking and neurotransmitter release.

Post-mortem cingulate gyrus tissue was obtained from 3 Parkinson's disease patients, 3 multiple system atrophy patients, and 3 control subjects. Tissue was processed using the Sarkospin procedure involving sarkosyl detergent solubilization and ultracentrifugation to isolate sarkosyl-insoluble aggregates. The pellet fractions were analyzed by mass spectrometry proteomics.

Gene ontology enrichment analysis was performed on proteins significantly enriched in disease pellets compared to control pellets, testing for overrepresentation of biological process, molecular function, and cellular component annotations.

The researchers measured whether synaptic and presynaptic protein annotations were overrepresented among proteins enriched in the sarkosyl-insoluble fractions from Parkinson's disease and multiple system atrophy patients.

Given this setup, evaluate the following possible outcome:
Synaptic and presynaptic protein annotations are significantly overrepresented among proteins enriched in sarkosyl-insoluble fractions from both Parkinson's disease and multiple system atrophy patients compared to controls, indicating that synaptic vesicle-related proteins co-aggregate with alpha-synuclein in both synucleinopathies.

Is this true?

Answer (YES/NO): YES